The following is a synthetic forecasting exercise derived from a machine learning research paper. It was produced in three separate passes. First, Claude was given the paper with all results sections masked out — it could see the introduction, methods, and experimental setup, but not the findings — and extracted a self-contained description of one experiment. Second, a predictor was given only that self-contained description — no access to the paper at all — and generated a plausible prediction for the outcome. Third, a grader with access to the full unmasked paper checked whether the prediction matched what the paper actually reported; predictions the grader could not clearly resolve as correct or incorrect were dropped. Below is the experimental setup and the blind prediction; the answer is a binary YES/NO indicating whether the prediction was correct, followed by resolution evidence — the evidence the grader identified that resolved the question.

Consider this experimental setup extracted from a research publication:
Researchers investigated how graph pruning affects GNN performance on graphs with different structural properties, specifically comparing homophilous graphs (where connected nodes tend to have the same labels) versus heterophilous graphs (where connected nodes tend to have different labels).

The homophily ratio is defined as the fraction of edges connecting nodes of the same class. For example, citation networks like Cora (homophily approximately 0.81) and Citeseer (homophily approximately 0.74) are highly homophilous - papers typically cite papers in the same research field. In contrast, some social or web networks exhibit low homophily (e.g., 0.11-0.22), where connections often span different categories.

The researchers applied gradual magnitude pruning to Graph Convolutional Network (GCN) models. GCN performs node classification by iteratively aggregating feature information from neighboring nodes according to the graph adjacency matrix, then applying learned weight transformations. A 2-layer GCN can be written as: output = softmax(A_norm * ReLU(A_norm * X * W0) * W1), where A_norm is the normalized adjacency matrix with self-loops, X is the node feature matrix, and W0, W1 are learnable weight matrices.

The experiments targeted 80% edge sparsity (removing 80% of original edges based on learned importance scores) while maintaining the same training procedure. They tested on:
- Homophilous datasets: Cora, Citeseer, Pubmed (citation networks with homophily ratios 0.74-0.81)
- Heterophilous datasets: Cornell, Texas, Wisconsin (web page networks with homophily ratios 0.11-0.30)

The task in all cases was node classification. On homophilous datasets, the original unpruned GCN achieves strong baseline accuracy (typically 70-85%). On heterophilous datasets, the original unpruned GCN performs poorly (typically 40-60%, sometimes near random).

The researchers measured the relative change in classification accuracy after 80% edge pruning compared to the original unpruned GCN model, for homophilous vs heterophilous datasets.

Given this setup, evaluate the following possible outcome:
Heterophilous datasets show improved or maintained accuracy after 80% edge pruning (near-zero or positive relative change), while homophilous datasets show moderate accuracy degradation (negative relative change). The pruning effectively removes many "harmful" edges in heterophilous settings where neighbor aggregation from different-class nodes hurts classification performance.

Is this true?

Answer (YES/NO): YES